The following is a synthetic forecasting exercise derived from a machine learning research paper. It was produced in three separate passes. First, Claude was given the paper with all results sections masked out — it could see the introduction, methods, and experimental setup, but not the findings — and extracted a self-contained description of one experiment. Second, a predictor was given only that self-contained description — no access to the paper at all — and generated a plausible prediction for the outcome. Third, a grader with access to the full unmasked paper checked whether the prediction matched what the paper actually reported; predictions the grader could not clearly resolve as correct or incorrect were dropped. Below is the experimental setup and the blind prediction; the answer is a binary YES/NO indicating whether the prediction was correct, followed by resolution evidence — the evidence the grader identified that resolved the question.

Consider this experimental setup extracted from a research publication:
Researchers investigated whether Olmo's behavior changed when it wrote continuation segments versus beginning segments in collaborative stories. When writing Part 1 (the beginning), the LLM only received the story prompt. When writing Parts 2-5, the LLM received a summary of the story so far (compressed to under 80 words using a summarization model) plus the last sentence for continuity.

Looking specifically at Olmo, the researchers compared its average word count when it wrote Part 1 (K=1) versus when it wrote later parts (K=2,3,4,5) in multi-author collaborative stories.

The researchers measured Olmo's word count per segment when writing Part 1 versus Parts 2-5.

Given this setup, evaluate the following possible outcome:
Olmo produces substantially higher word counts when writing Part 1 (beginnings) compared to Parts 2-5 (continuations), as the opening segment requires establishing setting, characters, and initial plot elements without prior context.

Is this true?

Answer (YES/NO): NO